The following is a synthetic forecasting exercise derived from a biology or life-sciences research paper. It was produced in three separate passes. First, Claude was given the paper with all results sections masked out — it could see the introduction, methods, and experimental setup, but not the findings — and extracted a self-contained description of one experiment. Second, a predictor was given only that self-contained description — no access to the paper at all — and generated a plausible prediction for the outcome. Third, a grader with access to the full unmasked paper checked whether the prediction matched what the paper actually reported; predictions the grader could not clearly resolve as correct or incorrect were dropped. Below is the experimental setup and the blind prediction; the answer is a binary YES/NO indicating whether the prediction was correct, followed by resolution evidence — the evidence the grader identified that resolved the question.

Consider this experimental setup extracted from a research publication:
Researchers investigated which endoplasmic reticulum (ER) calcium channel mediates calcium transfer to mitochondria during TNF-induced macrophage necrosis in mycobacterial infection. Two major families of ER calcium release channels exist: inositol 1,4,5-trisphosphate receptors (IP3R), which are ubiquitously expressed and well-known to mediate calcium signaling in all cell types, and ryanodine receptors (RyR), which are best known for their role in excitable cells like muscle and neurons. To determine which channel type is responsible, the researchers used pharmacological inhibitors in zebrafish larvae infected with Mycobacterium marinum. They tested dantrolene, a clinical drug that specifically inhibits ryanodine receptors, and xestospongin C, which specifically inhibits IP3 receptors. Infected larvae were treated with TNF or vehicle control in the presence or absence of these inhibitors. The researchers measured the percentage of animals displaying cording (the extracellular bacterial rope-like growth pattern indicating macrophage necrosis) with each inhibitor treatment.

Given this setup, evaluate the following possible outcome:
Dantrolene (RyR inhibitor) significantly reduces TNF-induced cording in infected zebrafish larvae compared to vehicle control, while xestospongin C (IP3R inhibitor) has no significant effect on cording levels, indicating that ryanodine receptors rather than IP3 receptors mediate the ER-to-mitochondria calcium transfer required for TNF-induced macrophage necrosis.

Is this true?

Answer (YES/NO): YES